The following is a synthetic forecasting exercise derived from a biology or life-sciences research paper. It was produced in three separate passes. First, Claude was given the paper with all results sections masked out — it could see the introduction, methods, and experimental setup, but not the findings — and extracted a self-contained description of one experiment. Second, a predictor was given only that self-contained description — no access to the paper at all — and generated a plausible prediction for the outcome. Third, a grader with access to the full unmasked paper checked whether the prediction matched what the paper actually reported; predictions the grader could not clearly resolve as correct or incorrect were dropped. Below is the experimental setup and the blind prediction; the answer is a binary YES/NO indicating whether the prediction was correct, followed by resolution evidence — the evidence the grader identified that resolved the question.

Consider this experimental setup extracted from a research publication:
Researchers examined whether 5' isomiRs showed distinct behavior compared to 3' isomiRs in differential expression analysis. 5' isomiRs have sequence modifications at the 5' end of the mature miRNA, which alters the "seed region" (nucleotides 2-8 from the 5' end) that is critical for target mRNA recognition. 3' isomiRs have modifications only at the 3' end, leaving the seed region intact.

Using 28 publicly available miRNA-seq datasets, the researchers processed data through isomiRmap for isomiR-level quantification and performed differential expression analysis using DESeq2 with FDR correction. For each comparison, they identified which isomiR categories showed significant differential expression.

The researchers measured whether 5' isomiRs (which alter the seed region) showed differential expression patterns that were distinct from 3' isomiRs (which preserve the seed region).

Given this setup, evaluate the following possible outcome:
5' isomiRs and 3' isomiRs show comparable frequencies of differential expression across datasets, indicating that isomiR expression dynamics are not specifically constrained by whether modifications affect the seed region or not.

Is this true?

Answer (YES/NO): YES